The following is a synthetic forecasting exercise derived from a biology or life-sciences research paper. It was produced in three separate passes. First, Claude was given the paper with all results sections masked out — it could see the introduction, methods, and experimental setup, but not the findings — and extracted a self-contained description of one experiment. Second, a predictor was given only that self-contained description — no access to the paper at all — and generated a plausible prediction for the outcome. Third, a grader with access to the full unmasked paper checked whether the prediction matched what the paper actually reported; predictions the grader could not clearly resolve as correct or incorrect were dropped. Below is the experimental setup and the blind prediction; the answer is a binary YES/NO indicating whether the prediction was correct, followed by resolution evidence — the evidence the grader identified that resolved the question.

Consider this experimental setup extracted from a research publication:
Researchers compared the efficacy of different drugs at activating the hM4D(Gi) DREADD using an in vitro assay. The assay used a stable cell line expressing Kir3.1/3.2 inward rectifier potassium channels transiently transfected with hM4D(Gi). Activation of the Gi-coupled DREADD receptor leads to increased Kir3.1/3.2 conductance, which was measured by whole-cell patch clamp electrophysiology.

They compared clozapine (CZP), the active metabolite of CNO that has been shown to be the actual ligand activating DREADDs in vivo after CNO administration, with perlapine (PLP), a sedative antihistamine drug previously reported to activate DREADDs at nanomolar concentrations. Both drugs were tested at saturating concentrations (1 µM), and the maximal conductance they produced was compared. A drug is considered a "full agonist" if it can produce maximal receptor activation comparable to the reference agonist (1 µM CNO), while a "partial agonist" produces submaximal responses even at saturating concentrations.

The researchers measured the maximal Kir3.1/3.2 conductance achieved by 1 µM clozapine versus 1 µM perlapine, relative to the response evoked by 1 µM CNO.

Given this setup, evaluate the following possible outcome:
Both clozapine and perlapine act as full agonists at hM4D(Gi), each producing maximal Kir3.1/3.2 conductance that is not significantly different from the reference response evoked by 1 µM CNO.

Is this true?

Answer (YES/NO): YES